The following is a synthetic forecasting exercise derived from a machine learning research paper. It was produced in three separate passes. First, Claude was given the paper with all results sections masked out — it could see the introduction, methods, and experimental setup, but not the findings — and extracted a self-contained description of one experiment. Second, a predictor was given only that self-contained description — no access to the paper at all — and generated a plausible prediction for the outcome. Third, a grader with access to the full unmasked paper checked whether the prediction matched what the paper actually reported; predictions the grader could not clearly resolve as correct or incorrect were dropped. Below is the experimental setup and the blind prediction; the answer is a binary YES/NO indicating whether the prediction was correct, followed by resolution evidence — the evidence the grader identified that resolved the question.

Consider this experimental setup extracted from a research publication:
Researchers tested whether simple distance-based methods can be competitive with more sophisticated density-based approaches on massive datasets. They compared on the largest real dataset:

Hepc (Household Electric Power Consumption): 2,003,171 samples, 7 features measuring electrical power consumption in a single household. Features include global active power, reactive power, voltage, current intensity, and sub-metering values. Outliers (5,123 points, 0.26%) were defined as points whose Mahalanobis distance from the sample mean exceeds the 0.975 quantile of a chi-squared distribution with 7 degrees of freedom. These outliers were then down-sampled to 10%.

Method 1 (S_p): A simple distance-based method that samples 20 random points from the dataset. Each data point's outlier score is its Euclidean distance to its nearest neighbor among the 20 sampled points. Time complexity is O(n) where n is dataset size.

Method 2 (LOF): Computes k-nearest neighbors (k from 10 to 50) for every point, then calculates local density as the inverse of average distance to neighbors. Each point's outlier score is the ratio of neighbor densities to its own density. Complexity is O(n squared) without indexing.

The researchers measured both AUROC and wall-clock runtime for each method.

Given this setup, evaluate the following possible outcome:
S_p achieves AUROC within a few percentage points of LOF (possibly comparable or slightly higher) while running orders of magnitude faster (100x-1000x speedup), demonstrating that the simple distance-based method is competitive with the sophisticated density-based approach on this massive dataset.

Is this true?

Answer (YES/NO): NO